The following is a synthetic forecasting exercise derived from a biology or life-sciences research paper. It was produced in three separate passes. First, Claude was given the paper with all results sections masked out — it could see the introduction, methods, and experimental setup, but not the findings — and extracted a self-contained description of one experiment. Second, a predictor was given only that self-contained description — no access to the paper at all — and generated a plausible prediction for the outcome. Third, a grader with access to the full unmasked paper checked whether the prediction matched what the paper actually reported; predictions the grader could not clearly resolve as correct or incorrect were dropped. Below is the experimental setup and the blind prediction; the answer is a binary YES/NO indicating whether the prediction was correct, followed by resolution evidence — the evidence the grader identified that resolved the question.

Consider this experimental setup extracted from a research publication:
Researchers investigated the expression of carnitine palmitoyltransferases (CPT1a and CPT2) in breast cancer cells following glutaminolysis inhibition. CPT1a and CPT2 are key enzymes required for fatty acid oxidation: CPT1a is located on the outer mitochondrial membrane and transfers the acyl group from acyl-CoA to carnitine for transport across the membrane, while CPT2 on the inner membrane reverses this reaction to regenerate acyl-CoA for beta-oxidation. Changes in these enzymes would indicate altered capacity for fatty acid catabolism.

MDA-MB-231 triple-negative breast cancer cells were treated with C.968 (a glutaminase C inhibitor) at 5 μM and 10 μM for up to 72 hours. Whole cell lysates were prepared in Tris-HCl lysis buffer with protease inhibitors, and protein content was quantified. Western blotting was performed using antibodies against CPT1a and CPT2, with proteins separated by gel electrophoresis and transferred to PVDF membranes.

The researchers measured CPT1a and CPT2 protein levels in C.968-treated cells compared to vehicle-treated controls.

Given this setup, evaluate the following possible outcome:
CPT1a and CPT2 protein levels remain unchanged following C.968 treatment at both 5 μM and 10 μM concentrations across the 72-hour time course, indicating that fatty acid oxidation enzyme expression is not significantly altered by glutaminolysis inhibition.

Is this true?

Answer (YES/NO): YES